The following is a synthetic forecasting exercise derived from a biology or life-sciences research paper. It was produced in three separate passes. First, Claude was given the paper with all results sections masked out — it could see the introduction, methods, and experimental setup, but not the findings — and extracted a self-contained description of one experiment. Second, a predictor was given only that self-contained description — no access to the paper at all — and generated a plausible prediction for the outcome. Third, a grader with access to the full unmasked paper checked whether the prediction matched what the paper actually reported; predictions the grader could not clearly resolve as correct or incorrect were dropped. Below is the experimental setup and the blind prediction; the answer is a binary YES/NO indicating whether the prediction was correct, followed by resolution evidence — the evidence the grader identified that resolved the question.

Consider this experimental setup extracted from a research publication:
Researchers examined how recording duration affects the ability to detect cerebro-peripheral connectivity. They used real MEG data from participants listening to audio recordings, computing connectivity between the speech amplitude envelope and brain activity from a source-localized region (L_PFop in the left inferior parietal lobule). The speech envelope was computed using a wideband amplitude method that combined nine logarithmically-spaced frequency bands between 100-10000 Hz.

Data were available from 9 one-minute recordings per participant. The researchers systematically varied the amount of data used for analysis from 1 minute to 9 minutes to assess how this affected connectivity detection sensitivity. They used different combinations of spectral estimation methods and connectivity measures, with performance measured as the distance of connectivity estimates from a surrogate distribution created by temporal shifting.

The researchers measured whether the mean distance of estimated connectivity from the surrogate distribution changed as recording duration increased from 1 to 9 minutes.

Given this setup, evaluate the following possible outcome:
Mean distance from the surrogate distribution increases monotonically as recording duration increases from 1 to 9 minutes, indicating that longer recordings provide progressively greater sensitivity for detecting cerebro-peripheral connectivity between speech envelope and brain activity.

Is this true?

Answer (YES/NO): YES